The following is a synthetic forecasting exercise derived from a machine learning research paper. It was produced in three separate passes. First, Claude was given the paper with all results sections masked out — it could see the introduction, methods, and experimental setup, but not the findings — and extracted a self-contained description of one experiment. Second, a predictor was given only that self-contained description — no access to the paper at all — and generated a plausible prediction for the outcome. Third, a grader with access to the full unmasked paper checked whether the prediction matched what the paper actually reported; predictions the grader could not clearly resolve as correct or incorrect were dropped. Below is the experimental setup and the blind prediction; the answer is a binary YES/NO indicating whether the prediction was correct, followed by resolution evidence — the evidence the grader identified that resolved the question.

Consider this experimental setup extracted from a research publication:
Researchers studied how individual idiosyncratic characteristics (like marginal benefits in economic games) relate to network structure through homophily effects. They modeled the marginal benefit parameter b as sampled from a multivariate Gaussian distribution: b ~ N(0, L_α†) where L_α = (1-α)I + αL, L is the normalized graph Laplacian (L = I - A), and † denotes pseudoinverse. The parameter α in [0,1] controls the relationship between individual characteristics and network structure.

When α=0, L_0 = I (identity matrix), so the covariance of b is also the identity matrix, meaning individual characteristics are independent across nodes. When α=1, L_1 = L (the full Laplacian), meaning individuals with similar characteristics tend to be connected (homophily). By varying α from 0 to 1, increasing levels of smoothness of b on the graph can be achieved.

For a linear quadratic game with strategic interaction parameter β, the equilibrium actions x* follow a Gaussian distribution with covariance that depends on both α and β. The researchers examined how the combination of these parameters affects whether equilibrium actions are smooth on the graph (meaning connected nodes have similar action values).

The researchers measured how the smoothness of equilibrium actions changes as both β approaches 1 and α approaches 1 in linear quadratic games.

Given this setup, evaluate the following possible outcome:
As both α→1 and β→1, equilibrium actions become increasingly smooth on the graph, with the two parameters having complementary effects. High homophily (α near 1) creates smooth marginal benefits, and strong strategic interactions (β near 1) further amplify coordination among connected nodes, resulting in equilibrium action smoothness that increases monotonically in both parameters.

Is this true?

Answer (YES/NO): YES